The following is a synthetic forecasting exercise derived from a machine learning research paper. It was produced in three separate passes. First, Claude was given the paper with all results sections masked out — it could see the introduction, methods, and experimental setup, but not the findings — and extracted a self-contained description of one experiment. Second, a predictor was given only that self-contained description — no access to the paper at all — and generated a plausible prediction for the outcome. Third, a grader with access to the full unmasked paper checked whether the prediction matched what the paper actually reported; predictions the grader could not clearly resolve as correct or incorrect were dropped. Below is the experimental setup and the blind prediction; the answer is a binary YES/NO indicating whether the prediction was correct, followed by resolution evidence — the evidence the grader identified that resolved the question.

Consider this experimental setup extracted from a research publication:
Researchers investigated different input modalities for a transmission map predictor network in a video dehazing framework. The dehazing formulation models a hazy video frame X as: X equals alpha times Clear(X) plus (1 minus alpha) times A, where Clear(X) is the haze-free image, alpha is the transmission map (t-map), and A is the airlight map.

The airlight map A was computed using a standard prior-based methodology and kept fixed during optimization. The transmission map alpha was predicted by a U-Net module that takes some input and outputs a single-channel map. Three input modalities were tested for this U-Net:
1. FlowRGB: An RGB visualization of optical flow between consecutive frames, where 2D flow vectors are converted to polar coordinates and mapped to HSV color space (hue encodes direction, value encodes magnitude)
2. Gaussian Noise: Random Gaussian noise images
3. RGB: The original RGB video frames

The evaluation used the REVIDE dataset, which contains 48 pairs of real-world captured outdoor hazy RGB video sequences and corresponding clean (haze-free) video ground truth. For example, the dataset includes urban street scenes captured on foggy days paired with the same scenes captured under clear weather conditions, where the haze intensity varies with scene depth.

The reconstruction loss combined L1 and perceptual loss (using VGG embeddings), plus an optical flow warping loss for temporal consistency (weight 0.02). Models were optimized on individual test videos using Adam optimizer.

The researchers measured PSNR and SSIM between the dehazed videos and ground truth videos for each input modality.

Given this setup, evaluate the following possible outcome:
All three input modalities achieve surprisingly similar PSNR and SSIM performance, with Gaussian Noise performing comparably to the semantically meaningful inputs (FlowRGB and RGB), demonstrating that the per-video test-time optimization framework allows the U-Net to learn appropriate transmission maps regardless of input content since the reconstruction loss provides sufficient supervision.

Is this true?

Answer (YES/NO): NO